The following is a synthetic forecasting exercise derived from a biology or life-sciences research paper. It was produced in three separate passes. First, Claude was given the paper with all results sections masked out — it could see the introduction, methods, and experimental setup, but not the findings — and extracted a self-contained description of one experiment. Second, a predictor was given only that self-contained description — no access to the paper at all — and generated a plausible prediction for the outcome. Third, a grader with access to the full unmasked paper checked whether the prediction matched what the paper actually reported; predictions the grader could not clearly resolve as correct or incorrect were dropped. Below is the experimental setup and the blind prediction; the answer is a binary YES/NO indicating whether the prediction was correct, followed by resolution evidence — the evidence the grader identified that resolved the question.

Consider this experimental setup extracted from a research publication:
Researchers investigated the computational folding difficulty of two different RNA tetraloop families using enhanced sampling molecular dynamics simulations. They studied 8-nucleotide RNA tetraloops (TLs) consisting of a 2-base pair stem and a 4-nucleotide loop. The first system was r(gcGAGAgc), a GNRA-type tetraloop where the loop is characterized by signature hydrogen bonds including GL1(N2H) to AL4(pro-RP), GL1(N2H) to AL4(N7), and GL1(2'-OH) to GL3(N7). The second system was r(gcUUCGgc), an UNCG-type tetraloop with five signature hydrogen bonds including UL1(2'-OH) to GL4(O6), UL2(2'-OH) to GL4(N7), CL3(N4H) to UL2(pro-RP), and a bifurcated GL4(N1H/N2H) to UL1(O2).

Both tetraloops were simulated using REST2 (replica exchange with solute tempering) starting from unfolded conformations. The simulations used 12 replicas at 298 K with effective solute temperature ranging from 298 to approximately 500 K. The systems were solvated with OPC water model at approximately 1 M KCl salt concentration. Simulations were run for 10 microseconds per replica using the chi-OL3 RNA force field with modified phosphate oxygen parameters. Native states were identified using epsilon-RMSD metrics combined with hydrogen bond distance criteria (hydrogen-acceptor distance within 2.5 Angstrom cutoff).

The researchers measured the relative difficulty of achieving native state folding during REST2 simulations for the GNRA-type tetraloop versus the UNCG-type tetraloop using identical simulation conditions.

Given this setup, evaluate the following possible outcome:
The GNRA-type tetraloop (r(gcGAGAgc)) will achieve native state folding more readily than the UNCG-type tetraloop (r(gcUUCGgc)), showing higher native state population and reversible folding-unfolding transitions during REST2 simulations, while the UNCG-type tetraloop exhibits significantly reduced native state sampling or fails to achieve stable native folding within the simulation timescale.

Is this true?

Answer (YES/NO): YES